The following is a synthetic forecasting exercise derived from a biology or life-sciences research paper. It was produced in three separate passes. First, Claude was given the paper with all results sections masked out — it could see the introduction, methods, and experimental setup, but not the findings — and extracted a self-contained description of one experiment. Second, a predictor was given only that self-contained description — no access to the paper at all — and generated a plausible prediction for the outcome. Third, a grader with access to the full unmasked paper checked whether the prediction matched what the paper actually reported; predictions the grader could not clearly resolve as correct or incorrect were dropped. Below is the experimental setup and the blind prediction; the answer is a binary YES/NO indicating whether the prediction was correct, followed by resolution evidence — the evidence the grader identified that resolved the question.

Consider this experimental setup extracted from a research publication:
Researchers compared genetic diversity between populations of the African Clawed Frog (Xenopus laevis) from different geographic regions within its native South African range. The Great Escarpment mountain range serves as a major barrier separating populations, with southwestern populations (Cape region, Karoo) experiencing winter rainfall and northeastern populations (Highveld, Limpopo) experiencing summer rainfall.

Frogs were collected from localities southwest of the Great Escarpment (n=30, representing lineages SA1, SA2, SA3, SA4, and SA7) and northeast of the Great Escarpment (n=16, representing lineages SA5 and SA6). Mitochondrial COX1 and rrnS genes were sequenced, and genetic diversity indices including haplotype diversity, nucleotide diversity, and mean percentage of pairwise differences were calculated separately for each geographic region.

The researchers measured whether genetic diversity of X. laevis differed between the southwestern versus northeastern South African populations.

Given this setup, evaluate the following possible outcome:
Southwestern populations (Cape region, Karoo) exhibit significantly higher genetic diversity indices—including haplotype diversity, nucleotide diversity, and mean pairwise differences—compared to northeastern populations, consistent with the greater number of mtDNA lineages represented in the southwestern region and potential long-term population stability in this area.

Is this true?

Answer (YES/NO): YES